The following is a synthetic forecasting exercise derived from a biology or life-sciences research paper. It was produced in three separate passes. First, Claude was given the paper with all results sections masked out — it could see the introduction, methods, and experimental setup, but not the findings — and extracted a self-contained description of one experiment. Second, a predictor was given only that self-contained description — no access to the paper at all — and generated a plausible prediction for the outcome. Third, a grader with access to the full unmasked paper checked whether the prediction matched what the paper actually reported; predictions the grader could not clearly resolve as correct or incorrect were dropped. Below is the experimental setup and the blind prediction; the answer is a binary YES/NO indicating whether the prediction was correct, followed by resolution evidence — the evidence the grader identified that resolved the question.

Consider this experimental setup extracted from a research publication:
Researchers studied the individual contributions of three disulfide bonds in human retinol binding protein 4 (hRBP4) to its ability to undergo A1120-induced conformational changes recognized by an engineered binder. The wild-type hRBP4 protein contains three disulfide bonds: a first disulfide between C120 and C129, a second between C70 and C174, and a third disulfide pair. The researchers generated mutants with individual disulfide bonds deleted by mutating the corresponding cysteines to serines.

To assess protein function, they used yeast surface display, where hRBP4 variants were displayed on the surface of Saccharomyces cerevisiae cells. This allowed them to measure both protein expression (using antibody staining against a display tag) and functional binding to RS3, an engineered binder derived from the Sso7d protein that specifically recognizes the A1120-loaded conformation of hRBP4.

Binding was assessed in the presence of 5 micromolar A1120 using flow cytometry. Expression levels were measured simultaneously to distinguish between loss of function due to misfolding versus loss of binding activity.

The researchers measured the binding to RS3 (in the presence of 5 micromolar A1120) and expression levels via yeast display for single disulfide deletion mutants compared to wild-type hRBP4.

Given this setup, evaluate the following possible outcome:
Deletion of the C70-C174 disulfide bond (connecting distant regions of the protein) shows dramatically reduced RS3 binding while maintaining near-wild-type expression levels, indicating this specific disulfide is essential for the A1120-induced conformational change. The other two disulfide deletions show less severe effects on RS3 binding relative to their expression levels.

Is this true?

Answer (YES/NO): NO